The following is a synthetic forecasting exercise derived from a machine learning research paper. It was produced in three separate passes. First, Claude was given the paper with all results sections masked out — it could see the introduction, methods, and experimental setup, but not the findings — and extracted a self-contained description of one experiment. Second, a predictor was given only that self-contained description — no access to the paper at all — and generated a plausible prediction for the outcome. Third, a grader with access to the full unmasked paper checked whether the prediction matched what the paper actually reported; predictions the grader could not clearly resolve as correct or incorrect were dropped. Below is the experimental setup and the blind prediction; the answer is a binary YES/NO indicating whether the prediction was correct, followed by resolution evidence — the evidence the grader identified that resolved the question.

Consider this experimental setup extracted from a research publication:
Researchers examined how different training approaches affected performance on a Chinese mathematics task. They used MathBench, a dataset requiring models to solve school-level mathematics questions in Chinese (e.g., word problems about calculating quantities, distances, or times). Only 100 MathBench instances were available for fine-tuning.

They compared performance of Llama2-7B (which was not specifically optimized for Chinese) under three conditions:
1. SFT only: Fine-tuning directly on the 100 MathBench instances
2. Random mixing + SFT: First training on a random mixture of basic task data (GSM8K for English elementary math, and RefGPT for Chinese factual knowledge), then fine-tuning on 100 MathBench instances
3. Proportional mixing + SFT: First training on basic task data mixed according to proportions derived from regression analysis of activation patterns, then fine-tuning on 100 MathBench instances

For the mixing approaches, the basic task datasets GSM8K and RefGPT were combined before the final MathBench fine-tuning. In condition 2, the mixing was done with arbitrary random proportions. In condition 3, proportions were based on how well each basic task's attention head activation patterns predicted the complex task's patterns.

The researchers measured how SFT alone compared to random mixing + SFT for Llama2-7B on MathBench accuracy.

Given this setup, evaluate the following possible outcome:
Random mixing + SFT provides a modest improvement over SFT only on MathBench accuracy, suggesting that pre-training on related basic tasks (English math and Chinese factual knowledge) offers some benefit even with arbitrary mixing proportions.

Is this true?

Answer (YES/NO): NO